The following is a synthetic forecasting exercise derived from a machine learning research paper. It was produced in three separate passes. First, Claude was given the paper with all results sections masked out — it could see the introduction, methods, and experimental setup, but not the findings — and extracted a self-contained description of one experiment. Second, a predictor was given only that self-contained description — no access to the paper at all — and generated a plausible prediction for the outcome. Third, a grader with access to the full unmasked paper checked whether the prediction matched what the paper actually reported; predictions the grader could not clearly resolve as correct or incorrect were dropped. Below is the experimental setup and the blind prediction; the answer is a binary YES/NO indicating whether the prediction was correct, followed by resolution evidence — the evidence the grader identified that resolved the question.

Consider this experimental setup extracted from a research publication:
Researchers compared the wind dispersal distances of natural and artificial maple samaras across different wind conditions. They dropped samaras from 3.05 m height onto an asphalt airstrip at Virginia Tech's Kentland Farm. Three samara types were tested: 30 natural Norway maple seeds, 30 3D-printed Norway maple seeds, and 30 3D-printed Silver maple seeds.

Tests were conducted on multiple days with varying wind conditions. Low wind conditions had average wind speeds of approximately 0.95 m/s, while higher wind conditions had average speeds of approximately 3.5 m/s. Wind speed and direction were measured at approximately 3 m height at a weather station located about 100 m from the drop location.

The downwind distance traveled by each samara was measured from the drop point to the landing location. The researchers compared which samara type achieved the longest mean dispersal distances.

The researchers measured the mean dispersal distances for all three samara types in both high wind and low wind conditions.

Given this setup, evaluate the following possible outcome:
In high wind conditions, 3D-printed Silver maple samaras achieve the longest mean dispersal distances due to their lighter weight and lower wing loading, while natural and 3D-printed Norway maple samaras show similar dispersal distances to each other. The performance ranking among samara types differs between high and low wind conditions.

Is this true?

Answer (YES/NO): NO